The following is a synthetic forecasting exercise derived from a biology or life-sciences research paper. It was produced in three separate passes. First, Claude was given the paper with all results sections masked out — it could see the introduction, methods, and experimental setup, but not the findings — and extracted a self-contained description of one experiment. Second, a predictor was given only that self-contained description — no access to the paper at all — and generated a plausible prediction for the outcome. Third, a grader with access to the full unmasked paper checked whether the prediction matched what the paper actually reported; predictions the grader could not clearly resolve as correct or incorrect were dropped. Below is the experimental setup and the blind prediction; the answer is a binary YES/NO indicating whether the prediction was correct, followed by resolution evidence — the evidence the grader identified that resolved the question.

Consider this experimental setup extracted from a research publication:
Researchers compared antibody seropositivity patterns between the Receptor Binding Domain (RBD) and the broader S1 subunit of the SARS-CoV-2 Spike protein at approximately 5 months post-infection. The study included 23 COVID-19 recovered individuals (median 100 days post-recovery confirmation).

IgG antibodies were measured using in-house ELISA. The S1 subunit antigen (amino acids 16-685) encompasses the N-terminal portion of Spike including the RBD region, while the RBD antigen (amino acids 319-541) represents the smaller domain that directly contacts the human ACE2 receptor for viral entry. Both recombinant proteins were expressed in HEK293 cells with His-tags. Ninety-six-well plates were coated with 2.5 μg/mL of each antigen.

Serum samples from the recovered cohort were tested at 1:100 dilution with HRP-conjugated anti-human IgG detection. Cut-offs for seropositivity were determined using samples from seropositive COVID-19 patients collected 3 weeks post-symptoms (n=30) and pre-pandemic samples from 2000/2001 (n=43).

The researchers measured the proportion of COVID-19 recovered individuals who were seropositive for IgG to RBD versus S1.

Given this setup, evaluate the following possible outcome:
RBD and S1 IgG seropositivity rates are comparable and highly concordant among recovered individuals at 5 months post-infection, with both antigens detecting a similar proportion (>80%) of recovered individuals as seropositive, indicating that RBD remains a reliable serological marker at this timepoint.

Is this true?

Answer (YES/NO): NO